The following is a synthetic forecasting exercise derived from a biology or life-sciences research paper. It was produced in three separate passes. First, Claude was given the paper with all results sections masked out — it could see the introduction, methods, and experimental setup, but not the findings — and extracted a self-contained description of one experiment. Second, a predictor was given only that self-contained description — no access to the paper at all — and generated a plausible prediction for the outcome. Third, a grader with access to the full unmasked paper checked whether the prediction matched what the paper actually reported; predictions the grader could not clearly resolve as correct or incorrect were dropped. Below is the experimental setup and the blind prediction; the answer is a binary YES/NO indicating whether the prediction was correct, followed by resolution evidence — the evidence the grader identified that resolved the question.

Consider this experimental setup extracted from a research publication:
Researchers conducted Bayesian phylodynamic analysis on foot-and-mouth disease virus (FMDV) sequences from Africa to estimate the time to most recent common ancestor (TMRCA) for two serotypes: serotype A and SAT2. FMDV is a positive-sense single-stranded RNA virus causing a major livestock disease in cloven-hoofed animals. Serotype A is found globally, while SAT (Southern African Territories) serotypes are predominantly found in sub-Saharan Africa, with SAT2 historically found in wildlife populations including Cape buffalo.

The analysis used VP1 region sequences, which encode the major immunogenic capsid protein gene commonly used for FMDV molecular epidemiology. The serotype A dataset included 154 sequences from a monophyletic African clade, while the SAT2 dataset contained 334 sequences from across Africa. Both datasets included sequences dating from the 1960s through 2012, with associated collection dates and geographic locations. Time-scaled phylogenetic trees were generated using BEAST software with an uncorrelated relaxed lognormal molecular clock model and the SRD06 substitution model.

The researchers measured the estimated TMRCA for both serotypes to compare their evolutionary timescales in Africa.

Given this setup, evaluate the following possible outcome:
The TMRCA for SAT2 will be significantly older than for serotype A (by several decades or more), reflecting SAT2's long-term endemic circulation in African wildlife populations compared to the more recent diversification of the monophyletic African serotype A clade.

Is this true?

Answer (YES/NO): YES